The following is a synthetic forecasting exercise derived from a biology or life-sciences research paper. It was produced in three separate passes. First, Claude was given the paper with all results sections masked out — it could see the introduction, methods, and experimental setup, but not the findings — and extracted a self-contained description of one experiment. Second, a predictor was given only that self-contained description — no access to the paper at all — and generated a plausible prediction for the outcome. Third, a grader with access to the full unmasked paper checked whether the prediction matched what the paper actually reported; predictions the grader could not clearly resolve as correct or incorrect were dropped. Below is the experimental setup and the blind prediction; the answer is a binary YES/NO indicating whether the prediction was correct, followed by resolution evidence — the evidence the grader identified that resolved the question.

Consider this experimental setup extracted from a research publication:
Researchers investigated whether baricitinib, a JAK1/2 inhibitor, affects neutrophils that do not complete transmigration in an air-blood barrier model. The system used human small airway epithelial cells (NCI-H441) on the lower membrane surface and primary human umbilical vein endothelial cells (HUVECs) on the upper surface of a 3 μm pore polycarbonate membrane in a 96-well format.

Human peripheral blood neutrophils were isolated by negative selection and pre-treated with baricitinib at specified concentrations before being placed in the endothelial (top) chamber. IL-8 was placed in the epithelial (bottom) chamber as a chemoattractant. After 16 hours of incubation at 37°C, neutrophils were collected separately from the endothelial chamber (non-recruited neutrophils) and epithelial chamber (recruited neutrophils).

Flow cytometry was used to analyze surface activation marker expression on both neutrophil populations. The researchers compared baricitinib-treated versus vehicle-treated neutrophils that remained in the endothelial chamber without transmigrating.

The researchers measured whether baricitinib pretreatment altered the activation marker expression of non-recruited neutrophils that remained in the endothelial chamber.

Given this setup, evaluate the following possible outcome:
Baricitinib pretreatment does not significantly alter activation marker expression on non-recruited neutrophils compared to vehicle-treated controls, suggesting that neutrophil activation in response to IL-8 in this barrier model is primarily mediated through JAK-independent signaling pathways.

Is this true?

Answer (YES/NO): NO